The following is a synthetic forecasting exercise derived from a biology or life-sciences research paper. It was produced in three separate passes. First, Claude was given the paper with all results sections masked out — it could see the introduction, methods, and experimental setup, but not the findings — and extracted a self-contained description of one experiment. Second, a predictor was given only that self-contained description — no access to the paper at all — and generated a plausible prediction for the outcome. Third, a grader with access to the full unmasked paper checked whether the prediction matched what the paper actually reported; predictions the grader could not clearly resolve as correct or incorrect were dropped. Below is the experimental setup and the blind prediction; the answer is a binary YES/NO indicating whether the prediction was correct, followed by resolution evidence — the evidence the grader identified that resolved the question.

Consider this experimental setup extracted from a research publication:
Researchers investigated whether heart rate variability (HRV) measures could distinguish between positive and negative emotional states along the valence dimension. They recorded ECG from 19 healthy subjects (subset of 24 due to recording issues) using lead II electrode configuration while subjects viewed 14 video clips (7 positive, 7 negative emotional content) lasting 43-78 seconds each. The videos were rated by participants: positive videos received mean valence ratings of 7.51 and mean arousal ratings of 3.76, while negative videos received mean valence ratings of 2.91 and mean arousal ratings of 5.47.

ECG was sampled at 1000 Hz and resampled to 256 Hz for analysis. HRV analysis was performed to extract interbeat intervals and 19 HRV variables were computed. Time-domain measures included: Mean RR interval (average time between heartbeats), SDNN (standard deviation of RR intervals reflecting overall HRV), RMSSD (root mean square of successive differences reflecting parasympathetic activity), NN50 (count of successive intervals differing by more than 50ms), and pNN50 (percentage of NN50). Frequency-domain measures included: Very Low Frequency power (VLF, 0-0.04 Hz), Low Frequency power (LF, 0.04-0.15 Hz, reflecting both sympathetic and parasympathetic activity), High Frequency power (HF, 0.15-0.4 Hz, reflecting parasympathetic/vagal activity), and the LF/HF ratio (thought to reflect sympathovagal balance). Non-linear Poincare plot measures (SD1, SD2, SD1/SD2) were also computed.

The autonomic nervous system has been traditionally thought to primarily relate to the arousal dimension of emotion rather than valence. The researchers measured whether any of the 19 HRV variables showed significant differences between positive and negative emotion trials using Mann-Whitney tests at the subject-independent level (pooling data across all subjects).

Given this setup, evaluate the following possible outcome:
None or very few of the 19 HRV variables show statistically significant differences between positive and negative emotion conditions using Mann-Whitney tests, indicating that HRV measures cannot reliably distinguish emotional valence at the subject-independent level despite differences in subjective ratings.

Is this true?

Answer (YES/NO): YES